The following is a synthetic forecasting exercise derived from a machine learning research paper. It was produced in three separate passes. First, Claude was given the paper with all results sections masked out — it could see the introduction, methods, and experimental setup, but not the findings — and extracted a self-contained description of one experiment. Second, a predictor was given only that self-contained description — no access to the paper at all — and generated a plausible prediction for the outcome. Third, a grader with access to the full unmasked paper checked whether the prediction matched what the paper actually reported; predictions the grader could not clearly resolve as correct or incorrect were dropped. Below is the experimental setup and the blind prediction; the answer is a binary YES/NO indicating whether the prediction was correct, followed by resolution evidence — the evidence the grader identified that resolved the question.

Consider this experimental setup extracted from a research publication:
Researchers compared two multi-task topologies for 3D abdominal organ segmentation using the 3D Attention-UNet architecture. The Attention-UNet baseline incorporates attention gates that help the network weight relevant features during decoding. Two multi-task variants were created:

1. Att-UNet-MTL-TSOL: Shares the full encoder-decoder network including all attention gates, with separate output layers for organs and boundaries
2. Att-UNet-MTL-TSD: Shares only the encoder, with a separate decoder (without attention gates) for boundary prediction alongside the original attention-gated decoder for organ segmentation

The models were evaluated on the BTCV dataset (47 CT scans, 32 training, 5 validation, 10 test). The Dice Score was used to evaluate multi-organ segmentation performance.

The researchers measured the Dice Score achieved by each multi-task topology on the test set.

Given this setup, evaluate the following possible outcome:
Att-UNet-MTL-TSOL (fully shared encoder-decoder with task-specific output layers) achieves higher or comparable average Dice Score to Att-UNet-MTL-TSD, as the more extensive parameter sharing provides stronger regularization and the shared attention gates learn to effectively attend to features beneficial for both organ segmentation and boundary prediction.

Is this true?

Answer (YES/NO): NO